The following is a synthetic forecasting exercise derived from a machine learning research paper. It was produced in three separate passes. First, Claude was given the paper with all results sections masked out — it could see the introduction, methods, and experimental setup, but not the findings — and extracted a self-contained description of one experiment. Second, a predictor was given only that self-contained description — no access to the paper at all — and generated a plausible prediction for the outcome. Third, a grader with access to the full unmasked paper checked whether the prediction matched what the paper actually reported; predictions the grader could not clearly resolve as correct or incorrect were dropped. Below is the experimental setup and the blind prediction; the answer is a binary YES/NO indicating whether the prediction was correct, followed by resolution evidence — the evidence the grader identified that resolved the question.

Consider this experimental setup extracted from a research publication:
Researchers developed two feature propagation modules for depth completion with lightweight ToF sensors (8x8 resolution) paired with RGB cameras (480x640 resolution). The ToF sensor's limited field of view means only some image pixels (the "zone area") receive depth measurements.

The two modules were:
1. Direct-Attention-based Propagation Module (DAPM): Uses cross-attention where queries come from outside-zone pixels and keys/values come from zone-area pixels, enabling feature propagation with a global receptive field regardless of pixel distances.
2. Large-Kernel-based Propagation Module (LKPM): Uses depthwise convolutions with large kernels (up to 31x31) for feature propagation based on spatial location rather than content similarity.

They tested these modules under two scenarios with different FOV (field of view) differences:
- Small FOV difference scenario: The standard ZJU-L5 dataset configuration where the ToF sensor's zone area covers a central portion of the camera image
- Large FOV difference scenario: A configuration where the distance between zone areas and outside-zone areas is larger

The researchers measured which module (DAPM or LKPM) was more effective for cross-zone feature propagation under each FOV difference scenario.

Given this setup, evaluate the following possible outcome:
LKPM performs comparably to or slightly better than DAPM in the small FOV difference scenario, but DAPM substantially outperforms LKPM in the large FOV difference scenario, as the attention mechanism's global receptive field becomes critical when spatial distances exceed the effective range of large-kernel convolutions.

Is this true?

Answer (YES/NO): YES